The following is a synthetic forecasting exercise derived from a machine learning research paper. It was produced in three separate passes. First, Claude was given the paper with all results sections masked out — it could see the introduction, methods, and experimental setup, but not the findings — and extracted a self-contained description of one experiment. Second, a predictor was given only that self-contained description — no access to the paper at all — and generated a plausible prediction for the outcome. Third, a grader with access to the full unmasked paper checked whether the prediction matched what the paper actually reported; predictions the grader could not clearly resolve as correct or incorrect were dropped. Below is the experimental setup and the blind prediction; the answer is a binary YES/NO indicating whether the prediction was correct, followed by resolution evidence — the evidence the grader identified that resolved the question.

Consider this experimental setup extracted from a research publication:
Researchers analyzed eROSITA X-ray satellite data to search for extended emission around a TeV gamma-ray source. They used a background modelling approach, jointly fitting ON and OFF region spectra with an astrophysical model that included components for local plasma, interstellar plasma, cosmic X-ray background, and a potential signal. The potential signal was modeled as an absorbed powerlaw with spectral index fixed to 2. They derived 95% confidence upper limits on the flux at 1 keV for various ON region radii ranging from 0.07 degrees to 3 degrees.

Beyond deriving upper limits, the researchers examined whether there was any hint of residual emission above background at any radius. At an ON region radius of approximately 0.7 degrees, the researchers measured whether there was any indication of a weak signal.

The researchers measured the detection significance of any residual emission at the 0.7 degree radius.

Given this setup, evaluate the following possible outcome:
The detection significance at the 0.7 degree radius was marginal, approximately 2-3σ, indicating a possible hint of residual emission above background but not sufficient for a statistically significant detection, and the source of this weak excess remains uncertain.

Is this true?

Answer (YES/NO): NO